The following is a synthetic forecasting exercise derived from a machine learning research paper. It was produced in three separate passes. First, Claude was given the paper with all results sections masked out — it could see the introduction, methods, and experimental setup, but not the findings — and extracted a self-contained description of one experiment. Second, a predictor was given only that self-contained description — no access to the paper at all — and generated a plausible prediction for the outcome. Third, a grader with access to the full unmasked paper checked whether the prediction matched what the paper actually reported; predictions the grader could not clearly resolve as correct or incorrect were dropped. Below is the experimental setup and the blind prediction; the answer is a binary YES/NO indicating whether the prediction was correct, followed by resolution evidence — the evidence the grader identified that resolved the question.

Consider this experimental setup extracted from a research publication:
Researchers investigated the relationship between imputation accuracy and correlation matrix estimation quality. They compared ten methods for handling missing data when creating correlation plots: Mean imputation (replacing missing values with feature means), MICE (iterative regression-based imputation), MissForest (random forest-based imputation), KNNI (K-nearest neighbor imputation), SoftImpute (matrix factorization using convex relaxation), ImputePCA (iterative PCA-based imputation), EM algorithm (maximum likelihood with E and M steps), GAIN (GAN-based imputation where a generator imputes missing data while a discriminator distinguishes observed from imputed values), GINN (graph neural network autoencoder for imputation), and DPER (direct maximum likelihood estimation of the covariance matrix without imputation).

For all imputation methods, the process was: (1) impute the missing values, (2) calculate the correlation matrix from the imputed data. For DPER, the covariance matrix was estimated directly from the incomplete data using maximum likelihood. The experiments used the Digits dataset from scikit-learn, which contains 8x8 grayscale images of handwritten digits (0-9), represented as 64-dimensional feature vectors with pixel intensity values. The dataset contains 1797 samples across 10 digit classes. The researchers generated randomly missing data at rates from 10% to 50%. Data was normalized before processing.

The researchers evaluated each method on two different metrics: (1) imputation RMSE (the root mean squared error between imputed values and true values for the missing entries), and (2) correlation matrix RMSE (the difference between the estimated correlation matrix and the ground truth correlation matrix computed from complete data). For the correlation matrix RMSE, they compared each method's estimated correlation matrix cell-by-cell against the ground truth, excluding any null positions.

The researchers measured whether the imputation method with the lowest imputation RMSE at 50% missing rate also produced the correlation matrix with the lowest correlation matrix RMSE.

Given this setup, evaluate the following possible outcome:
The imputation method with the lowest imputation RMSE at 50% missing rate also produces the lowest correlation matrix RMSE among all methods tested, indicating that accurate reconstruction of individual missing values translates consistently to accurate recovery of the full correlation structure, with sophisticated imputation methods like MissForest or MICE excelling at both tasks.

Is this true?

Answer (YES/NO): NO